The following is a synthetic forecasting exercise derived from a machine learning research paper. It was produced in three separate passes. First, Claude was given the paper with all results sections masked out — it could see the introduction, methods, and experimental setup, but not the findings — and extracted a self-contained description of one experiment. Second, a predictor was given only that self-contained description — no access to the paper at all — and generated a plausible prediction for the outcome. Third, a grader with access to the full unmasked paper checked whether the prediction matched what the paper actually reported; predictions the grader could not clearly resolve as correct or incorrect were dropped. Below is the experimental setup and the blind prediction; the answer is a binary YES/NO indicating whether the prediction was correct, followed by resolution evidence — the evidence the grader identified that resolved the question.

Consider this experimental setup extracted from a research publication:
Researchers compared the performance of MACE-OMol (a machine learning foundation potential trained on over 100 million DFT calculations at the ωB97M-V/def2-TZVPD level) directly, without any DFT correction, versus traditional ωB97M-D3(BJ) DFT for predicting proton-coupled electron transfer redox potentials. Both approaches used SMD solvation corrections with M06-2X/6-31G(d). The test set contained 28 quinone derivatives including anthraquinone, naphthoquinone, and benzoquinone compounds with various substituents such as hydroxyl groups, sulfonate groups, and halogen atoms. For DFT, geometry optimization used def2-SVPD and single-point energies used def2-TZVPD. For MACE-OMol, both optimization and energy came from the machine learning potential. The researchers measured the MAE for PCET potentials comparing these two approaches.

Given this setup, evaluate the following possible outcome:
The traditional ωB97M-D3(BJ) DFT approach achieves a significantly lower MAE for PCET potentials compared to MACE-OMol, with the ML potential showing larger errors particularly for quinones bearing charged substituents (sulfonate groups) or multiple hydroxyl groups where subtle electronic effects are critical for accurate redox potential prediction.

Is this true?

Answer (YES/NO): NO